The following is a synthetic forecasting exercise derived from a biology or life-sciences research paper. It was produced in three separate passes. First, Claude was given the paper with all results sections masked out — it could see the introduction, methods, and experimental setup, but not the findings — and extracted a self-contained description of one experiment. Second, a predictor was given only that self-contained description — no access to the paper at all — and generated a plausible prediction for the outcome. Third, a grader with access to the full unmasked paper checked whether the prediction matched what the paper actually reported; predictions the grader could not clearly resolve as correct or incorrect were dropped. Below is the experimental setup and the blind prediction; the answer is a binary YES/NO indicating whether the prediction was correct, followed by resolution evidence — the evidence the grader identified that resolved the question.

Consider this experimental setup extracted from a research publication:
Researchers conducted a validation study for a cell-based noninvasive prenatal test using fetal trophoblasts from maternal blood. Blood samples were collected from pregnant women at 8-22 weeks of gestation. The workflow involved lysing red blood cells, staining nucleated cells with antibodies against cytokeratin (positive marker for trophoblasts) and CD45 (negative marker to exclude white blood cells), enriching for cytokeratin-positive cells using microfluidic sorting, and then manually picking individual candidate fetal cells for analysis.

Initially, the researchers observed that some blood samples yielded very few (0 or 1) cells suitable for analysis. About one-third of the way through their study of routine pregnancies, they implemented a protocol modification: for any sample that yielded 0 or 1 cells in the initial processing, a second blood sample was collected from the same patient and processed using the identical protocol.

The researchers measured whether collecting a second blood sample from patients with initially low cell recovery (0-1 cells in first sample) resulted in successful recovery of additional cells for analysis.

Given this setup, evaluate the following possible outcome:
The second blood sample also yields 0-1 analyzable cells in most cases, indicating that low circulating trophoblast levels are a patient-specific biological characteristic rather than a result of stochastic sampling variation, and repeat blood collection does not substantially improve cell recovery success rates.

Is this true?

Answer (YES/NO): NO